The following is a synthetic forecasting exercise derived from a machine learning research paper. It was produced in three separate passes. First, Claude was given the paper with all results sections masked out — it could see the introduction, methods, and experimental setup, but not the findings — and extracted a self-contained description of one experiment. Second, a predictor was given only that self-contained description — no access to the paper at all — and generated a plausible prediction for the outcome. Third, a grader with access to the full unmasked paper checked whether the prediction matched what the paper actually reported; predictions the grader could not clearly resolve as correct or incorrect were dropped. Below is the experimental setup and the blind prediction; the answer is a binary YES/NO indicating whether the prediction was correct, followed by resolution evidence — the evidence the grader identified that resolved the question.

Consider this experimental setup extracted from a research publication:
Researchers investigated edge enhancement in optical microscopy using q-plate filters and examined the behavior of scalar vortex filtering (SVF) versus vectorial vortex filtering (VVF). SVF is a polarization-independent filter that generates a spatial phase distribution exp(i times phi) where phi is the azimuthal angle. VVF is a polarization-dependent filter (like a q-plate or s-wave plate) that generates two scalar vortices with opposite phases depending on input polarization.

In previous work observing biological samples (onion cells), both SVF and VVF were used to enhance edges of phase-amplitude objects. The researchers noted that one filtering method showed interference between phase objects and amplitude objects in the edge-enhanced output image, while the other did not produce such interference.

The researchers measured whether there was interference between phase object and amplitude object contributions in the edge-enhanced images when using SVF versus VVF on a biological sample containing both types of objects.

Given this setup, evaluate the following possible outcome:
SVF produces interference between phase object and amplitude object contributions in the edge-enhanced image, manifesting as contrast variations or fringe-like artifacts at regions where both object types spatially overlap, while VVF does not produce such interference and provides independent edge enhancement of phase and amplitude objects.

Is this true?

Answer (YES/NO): YES